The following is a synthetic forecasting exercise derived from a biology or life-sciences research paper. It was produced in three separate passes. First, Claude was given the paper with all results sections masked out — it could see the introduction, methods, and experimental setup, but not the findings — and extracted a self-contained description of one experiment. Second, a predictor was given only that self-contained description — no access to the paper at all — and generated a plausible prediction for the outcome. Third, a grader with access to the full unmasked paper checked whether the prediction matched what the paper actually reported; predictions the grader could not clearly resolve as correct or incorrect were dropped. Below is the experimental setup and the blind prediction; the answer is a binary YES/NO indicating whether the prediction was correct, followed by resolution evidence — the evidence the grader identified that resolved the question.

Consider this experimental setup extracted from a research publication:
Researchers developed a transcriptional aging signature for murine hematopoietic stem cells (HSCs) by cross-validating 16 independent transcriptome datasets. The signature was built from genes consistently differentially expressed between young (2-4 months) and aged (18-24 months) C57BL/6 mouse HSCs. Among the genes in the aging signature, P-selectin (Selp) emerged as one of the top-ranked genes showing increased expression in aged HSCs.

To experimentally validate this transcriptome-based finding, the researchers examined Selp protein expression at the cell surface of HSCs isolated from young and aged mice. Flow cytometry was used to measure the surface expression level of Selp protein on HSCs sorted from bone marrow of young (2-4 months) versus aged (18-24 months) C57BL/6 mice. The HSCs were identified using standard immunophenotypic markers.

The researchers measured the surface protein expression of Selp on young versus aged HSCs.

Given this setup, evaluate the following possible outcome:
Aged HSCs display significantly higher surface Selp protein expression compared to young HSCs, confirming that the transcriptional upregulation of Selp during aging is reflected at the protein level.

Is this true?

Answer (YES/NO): YES